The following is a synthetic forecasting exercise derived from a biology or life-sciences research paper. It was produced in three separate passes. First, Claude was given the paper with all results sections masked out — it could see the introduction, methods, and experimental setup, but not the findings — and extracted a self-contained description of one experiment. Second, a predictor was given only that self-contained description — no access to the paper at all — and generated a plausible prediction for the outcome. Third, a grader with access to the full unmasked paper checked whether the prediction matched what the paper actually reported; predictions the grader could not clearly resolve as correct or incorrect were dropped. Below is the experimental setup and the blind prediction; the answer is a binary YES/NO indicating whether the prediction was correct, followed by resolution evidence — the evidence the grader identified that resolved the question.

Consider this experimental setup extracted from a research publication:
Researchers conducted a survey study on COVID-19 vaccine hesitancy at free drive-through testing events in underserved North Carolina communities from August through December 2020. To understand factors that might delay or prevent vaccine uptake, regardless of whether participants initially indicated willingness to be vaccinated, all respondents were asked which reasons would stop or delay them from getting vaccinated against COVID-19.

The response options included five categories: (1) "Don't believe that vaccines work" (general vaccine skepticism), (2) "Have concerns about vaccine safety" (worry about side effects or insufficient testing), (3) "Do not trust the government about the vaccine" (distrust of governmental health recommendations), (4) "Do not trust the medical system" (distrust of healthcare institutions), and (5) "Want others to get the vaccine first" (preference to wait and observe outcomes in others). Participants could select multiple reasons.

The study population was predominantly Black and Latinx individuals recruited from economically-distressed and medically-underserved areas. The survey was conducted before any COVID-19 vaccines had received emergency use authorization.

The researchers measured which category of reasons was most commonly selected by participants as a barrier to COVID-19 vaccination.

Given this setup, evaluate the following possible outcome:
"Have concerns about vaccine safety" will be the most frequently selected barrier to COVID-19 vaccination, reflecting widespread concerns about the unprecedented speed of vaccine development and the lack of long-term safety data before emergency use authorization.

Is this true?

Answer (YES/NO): YES